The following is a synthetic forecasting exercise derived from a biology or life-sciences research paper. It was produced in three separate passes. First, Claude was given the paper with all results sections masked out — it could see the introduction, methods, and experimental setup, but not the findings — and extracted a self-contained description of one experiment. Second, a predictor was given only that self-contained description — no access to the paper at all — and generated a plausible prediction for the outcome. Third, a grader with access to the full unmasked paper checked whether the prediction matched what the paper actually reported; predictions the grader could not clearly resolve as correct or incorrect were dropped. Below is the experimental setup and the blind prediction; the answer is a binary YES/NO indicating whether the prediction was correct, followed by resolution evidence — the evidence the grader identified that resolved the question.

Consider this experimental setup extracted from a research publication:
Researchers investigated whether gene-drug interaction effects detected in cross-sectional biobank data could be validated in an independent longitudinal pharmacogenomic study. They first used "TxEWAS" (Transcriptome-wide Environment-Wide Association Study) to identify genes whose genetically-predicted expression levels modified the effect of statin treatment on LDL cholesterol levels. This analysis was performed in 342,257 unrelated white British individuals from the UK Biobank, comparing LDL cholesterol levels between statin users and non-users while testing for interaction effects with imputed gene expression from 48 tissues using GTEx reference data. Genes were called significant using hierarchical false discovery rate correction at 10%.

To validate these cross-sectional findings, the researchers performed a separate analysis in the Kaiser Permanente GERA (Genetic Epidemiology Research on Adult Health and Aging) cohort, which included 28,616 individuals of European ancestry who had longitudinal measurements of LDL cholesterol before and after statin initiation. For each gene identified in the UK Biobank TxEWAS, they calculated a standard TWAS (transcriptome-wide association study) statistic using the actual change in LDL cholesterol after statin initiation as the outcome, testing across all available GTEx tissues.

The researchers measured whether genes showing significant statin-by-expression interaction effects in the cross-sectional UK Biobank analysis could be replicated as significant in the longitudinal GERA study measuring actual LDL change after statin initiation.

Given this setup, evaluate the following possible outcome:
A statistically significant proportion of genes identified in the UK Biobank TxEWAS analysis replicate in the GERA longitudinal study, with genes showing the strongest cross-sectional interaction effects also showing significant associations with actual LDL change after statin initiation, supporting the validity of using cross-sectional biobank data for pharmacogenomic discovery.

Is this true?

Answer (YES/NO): YES